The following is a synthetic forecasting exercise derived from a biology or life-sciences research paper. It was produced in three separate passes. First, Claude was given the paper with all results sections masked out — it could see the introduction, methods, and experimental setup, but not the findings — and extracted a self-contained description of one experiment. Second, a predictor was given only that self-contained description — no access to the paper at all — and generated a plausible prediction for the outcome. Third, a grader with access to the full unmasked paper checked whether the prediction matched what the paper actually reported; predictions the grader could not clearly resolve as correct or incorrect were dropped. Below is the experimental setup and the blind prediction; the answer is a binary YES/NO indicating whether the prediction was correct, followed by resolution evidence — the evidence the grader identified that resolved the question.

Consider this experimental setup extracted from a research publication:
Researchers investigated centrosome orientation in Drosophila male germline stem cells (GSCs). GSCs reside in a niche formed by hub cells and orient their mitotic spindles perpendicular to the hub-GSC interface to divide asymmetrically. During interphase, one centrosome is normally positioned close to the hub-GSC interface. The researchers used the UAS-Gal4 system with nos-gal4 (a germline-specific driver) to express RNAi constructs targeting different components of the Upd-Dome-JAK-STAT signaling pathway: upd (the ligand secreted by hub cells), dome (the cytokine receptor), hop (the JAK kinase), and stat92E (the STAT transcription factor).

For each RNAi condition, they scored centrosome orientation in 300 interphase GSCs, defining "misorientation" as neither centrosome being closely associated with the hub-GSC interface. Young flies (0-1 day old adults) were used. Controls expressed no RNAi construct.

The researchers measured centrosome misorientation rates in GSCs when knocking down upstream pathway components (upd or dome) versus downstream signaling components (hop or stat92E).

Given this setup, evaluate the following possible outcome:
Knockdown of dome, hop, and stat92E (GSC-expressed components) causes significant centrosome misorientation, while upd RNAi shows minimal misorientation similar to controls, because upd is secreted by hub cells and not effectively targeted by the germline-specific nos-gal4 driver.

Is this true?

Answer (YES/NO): NO